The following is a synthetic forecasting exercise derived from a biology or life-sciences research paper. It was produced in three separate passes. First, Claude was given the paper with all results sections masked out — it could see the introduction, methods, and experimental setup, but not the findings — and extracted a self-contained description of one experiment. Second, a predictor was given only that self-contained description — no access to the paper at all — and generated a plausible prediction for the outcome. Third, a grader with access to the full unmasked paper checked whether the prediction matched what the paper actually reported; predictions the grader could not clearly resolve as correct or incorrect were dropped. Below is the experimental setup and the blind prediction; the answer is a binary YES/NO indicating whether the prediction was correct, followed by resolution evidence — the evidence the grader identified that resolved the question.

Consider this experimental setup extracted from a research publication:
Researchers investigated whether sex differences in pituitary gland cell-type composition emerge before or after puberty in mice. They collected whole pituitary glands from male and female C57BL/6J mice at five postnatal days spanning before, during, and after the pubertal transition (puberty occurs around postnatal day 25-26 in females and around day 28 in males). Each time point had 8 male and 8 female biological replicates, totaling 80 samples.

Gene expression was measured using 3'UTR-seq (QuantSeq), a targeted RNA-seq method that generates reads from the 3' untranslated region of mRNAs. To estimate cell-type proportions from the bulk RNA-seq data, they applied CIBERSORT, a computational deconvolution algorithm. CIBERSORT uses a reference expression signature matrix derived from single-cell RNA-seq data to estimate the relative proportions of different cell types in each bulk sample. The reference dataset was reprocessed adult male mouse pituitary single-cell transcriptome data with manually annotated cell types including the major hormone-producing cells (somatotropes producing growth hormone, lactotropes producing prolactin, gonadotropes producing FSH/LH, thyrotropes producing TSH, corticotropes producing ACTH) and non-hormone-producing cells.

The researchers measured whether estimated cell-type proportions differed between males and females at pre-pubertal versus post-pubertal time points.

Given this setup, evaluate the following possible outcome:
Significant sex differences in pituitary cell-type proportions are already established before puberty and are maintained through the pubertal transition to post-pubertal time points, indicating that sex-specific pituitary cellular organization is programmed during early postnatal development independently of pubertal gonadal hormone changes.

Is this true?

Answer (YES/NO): NO